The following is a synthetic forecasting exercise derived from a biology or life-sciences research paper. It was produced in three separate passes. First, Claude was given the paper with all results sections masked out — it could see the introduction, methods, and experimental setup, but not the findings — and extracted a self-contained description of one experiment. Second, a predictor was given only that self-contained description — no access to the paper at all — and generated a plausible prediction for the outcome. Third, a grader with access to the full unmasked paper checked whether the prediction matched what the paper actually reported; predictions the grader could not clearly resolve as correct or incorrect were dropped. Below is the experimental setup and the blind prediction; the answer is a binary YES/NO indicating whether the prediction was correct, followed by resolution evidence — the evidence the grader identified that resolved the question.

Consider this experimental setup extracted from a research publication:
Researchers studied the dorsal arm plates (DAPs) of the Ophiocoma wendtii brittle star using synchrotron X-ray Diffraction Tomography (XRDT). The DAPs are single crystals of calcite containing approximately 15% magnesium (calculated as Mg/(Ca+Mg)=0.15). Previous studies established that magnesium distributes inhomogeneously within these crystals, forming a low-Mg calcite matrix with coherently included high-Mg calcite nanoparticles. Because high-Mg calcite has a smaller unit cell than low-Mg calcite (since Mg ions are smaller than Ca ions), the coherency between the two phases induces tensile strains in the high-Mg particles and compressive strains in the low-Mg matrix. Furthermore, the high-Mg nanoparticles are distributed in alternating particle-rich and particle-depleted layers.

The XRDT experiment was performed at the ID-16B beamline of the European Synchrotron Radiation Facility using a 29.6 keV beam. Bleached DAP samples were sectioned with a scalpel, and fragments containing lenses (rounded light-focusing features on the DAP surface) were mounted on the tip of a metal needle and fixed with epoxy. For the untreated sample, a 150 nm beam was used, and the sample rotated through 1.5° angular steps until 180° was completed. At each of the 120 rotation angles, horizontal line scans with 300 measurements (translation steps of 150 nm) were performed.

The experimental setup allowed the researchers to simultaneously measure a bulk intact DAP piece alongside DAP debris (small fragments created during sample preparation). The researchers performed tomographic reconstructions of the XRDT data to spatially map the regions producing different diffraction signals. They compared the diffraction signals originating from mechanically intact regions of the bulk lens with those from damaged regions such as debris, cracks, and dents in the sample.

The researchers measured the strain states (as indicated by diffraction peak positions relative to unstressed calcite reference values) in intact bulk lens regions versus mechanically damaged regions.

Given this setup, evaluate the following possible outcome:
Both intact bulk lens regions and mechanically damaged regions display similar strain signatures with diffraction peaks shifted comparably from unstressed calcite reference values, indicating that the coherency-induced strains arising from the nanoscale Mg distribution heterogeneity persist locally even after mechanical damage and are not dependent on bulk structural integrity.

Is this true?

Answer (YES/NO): NO